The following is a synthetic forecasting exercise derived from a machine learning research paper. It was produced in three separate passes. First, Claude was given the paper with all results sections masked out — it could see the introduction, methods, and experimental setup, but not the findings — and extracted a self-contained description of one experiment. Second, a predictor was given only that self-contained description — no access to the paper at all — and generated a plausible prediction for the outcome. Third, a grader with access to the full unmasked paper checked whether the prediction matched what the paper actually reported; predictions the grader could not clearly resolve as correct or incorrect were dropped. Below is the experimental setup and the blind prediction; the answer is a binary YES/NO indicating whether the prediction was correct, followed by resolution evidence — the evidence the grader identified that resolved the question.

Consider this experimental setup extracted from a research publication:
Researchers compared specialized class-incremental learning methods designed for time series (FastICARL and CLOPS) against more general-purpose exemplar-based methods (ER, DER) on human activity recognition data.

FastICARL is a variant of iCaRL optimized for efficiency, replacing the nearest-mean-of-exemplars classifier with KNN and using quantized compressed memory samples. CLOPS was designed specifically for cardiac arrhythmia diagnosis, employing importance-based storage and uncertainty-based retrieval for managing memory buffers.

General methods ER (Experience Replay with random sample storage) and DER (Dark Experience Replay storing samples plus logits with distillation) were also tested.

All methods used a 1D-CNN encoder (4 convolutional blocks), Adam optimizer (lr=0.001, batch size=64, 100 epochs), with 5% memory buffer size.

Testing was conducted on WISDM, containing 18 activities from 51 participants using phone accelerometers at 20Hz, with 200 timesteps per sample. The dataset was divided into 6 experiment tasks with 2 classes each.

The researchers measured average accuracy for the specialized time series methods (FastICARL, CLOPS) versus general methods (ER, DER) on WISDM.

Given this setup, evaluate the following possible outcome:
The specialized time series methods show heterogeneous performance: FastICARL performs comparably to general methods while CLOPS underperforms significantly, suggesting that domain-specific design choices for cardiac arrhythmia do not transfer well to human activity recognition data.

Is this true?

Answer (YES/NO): NO